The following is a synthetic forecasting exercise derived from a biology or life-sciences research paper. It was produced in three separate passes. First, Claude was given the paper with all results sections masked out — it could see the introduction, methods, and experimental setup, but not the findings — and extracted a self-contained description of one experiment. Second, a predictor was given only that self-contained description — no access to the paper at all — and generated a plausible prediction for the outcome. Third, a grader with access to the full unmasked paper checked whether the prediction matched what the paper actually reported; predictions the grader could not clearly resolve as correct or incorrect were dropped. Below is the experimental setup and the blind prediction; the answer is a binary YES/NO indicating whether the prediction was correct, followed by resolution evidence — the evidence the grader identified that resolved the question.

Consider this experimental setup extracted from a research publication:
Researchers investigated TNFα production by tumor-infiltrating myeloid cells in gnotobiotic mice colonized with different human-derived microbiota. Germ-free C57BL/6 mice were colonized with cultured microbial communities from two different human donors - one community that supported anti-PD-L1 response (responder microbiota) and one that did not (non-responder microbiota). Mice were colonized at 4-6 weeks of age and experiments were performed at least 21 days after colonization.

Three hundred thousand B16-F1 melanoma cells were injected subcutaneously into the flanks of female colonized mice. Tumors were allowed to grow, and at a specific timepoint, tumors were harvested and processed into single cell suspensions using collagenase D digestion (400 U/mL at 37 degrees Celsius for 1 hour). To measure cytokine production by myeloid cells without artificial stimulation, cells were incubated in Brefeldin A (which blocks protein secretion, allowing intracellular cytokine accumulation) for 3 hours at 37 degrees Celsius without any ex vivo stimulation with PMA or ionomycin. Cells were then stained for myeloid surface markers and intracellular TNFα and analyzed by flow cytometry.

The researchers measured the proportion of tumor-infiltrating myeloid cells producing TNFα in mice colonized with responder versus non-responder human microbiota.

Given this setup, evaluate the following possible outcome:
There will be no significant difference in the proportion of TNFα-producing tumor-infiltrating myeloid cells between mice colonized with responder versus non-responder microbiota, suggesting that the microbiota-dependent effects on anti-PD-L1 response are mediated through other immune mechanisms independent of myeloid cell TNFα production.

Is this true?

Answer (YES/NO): NO